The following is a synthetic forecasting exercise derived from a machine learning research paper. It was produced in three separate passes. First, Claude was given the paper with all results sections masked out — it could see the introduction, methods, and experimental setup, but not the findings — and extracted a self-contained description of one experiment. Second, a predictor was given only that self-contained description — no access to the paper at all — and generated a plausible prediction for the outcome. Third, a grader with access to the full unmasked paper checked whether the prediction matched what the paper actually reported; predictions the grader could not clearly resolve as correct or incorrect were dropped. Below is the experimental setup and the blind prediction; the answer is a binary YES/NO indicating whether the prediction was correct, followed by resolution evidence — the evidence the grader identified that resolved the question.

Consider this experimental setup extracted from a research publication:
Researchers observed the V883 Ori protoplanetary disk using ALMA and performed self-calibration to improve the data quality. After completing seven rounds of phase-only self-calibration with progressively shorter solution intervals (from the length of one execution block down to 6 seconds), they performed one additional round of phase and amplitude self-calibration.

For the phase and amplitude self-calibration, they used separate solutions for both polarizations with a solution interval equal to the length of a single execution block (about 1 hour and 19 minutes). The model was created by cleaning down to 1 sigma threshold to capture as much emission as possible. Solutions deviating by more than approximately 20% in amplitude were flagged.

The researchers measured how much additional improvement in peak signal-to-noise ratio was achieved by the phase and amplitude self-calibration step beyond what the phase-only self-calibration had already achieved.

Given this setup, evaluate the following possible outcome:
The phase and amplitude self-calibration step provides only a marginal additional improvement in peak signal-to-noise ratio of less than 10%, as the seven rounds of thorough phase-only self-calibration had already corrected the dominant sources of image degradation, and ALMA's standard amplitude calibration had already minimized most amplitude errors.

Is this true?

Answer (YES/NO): YES